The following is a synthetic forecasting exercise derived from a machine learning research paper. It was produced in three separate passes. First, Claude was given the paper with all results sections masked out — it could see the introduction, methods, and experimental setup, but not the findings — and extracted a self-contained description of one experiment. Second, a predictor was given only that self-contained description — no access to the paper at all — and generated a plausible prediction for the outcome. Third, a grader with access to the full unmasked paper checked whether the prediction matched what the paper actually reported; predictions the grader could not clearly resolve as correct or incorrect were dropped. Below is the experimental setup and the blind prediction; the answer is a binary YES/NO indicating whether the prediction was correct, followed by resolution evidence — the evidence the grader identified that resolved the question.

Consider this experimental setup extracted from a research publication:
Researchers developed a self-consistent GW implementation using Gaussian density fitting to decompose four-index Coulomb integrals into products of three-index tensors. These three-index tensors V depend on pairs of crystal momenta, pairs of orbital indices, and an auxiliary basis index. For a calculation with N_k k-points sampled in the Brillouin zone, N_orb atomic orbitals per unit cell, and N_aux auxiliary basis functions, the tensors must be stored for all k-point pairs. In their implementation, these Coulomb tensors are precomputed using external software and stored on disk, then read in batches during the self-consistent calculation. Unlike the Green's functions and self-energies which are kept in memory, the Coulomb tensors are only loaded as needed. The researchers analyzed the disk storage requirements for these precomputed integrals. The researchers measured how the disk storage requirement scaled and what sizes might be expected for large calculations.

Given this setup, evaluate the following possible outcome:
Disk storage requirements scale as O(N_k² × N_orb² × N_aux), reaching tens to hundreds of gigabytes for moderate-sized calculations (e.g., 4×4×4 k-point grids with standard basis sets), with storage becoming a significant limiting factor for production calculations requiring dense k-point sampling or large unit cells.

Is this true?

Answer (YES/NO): YES